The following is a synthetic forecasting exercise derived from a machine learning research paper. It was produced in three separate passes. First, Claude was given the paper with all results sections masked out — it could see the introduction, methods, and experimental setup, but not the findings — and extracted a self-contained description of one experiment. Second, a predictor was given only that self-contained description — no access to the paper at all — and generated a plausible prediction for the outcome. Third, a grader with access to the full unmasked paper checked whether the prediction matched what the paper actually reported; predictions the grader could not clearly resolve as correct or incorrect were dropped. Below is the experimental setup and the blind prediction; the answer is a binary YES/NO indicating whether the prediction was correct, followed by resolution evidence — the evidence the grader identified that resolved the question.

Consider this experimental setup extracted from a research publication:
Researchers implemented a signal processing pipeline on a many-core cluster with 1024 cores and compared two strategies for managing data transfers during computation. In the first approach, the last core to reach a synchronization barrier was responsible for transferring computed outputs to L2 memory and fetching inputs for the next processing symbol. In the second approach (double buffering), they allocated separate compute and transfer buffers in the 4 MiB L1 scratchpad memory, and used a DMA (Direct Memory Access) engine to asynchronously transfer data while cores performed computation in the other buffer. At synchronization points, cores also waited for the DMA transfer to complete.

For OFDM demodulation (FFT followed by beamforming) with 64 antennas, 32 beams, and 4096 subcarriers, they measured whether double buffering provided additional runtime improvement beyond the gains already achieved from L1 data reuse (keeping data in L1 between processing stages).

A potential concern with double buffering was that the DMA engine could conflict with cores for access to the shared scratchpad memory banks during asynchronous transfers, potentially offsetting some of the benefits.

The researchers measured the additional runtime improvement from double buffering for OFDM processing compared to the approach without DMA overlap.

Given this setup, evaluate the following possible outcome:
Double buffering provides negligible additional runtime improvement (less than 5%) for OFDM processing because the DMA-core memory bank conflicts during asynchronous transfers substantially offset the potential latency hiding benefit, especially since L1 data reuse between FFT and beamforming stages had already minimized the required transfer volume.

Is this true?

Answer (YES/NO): NO